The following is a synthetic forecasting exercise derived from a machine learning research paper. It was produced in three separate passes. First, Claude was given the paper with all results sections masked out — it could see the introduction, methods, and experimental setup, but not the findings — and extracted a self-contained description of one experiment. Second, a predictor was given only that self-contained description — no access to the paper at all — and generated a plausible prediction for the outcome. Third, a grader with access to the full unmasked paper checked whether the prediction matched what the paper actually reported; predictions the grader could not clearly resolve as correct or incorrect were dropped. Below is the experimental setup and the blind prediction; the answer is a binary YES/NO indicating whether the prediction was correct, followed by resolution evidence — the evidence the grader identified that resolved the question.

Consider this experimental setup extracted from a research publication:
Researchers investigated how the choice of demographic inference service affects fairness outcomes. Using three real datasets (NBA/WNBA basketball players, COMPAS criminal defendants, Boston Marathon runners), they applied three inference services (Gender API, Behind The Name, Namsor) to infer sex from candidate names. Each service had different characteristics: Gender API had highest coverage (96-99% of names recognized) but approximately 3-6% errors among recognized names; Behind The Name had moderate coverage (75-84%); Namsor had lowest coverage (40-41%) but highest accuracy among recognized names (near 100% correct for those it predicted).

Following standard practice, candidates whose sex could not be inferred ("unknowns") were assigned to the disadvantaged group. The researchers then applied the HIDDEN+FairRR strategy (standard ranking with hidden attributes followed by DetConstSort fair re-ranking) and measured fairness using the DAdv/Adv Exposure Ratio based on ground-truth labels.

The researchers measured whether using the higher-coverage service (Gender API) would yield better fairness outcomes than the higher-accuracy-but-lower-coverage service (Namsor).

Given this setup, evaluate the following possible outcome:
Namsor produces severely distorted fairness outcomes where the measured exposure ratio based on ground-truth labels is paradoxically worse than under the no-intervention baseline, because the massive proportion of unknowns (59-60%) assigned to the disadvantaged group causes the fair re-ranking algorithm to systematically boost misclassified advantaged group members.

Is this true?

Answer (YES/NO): NO